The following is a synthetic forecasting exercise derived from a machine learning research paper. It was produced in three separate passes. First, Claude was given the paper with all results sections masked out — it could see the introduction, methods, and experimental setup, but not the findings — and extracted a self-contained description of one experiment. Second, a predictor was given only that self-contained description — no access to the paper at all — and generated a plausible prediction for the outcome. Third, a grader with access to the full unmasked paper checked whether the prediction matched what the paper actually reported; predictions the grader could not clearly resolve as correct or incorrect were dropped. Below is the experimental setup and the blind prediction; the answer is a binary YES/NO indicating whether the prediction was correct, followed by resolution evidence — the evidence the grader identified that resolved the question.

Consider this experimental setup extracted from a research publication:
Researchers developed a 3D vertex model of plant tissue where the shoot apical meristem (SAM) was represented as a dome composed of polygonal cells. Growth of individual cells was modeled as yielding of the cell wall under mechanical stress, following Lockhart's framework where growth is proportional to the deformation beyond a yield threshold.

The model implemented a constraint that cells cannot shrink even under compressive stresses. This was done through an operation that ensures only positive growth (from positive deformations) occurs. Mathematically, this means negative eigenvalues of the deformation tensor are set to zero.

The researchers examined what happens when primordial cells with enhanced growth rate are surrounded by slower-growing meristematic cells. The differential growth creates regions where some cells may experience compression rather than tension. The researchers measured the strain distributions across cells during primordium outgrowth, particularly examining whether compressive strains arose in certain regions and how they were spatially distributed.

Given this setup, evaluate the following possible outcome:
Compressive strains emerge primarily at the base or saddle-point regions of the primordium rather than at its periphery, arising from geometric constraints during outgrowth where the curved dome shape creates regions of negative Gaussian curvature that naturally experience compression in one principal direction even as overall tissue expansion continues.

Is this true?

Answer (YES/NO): NO